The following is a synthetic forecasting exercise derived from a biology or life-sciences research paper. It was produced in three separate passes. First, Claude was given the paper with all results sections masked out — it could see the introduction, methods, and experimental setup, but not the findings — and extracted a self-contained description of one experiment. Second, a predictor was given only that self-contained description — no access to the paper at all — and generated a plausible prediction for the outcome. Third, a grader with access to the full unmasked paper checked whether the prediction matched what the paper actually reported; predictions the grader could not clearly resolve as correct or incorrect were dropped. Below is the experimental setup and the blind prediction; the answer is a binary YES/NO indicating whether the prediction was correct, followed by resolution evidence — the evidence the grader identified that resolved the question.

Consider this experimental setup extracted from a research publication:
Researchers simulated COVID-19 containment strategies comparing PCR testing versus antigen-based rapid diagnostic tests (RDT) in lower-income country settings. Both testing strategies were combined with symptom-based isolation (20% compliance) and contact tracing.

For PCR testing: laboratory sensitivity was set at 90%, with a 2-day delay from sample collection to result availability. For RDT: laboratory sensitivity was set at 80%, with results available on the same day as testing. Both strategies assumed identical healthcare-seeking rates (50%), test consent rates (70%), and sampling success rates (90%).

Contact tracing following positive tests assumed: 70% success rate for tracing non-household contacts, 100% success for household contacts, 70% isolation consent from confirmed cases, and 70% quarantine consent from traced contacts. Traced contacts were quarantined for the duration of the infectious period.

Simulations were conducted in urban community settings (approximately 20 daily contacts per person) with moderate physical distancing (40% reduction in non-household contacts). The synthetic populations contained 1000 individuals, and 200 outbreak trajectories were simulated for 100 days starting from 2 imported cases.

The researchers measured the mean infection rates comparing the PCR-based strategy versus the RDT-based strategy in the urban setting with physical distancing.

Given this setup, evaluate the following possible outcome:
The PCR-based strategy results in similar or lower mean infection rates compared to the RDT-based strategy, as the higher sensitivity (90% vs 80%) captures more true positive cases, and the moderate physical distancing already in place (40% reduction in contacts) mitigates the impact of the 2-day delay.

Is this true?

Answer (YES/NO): YES